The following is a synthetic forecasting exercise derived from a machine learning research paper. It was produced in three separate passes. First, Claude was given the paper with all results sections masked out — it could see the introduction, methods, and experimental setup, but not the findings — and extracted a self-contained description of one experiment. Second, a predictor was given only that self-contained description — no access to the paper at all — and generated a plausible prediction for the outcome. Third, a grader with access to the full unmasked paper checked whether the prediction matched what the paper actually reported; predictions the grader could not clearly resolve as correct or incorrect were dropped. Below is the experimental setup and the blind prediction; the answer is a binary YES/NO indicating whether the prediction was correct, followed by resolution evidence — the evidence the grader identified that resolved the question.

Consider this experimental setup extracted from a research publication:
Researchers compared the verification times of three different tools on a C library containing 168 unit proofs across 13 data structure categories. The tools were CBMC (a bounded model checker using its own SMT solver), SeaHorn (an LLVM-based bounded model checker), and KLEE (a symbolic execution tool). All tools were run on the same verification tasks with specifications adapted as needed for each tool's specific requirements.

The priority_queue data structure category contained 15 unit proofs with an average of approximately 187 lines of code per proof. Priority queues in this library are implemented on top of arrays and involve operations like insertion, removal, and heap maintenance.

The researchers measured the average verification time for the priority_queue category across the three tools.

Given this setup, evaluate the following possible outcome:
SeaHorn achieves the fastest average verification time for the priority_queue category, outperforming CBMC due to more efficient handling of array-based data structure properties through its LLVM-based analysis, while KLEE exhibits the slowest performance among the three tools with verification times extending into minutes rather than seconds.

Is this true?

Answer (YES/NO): NO